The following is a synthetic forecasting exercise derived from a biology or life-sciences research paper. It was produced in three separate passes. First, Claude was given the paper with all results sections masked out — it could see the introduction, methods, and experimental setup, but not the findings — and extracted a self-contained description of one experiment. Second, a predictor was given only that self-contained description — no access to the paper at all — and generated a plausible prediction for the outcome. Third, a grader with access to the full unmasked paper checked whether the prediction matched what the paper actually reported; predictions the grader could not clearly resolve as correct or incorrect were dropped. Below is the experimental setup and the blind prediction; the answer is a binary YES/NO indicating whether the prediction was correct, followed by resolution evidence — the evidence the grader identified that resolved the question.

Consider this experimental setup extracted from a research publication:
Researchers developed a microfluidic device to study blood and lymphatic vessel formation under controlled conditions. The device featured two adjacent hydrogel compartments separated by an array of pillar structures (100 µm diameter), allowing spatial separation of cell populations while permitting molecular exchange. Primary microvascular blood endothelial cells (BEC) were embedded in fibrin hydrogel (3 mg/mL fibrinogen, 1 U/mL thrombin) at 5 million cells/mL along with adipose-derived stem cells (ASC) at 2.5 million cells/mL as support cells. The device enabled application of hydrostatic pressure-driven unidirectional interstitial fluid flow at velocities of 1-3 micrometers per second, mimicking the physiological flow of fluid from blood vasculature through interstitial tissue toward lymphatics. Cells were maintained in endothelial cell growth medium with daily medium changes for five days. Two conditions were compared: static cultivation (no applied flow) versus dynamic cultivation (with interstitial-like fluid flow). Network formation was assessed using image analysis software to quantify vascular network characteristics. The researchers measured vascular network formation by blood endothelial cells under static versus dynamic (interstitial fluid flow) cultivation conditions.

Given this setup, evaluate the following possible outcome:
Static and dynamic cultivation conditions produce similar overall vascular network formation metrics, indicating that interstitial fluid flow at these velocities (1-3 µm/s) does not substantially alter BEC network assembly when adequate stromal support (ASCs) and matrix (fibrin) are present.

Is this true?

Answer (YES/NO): YES